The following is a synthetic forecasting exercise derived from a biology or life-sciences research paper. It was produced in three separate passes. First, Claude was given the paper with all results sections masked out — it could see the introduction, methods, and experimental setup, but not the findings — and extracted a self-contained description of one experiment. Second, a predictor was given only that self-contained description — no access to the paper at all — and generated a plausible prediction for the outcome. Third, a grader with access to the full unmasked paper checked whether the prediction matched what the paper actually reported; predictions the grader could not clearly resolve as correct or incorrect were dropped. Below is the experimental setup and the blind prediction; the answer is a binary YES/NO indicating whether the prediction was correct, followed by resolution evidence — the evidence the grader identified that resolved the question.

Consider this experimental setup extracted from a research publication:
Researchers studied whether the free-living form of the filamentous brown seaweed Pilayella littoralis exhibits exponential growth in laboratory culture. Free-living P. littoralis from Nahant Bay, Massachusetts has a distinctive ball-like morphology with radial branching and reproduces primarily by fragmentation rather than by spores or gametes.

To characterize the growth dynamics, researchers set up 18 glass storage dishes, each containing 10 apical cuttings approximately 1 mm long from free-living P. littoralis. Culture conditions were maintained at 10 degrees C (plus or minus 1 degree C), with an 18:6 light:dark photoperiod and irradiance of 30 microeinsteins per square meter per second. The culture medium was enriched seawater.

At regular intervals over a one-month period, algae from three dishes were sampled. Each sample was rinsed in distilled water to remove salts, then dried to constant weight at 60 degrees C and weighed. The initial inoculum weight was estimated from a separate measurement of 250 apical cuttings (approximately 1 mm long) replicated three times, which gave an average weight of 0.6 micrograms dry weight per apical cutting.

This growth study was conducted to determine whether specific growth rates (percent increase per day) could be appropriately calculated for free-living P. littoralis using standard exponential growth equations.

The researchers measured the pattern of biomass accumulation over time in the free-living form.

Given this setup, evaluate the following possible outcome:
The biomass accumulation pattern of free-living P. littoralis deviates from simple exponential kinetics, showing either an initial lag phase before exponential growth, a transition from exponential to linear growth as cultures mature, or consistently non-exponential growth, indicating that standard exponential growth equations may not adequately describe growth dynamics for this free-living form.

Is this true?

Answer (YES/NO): NO